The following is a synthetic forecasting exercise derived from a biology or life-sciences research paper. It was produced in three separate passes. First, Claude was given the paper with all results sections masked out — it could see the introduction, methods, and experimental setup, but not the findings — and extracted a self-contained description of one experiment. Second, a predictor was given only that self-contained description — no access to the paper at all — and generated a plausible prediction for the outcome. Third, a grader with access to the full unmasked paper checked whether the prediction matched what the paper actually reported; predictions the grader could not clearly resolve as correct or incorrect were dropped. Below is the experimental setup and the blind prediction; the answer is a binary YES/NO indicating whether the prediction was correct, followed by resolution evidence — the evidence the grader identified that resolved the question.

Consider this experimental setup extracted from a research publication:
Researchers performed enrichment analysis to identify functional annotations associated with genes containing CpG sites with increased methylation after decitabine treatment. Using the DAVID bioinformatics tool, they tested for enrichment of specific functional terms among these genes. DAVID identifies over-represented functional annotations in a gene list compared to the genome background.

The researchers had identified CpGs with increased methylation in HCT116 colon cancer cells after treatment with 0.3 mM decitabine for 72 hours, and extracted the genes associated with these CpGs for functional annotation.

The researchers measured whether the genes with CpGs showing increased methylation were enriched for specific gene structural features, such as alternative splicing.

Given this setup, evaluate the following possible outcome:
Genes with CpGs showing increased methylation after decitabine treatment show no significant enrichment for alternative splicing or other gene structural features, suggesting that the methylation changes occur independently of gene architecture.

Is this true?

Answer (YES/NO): NO